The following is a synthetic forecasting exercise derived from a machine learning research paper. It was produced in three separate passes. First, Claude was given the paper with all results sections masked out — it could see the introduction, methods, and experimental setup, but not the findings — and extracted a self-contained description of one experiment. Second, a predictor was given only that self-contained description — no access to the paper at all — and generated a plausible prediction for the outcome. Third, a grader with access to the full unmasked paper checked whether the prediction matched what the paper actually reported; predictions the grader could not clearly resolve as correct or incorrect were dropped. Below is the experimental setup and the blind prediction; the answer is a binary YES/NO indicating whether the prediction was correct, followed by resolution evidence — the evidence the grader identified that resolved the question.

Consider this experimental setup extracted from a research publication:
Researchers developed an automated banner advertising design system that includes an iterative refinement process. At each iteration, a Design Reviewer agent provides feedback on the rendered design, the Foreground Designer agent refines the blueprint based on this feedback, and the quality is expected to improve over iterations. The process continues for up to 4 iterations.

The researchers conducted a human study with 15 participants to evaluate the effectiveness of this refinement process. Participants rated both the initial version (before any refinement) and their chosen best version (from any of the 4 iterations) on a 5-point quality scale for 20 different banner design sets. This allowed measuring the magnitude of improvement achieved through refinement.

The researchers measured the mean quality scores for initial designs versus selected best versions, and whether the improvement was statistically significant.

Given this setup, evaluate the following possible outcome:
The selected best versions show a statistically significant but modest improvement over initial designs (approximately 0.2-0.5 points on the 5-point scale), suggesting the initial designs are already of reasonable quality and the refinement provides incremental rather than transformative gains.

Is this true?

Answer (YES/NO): NO